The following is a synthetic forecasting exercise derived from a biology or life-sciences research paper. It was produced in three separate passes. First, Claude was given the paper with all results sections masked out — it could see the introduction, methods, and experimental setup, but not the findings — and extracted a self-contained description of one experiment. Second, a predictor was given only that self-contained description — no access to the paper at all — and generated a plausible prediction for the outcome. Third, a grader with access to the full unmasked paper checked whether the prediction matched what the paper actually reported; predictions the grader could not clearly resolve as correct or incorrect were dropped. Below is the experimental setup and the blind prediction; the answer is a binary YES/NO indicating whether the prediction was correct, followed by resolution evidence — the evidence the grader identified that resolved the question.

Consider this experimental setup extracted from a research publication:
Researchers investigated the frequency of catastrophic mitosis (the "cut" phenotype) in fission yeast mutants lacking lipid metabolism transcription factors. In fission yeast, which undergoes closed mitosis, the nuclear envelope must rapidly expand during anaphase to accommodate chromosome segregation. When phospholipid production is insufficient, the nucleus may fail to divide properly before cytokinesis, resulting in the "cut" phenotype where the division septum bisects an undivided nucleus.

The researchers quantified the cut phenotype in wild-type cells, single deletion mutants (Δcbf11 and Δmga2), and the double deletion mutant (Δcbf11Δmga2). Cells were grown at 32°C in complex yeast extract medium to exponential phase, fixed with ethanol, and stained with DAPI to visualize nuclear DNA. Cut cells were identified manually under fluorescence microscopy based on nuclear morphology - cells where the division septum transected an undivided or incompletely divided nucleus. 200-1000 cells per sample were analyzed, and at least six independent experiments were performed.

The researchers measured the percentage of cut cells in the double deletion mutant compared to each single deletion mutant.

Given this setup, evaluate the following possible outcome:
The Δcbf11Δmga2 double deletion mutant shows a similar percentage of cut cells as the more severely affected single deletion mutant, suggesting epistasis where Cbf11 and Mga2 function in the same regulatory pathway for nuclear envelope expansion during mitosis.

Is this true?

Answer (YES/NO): YES